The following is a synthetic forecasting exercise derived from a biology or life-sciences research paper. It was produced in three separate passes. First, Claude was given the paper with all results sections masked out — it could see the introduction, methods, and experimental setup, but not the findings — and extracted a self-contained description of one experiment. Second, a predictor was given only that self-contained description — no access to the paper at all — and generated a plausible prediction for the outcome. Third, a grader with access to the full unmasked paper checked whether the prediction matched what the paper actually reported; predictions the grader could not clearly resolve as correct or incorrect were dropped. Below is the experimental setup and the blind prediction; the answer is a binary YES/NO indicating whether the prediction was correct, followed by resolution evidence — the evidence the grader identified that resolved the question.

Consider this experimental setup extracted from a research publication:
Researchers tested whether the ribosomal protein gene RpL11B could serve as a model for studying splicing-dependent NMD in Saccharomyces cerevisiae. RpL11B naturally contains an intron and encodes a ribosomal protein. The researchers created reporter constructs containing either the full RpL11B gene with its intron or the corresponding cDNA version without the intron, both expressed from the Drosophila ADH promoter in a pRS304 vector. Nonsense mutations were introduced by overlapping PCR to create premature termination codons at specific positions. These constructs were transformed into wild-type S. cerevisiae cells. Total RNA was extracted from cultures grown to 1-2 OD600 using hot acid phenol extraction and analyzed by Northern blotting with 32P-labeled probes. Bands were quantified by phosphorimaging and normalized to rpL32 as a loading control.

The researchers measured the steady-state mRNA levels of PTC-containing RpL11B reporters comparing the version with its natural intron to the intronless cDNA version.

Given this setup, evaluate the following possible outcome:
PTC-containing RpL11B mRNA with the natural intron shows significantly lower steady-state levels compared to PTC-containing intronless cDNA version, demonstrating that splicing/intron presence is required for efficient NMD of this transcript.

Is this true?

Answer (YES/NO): YES